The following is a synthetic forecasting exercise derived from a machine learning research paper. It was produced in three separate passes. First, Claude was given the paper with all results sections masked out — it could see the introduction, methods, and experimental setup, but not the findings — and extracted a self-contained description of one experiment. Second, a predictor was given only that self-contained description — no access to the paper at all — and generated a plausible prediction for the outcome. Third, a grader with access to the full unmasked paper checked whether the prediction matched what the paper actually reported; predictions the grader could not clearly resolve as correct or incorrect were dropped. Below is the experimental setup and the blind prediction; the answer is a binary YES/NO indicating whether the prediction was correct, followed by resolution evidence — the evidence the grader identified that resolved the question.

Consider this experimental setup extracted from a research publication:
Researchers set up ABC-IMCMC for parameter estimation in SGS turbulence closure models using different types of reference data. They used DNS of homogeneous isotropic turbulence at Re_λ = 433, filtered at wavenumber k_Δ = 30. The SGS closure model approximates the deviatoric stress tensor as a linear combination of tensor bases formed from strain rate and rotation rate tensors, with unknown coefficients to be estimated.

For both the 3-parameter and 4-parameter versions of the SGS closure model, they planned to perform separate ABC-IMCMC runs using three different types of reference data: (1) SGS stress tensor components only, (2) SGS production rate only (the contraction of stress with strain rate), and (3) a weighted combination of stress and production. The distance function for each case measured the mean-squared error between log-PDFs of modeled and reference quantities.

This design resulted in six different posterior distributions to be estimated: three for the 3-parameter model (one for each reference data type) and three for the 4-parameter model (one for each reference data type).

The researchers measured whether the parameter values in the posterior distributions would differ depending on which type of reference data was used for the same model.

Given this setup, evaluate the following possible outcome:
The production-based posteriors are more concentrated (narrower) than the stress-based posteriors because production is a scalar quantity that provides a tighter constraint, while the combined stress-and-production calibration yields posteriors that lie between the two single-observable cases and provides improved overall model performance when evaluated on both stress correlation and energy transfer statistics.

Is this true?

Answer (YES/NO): NO